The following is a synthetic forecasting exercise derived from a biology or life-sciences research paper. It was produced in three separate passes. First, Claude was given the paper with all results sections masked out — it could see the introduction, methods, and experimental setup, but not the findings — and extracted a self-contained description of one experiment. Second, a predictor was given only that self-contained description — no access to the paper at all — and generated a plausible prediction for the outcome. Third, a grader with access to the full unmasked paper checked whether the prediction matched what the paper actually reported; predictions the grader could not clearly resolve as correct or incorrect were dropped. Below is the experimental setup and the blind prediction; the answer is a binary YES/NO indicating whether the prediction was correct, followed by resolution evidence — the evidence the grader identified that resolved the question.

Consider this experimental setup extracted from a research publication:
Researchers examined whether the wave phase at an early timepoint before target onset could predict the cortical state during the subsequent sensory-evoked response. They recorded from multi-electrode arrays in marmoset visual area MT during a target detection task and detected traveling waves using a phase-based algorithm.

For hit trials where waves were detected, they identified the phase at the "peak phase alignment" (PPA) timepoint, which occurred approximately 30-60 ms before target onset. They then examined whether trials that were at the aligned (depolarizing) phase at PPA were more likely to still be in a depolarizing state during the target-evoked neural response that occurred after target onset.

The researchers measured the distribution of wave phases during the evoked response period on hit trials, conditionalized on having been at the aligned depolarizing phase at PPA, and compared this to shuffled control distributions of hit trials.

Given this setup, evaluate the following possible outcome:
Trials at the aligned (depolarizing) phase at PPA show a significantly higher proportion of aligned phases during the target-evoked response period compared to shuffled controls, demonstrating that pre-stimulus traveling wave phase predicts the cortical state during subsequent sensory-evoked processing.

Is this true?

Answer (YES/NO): YES